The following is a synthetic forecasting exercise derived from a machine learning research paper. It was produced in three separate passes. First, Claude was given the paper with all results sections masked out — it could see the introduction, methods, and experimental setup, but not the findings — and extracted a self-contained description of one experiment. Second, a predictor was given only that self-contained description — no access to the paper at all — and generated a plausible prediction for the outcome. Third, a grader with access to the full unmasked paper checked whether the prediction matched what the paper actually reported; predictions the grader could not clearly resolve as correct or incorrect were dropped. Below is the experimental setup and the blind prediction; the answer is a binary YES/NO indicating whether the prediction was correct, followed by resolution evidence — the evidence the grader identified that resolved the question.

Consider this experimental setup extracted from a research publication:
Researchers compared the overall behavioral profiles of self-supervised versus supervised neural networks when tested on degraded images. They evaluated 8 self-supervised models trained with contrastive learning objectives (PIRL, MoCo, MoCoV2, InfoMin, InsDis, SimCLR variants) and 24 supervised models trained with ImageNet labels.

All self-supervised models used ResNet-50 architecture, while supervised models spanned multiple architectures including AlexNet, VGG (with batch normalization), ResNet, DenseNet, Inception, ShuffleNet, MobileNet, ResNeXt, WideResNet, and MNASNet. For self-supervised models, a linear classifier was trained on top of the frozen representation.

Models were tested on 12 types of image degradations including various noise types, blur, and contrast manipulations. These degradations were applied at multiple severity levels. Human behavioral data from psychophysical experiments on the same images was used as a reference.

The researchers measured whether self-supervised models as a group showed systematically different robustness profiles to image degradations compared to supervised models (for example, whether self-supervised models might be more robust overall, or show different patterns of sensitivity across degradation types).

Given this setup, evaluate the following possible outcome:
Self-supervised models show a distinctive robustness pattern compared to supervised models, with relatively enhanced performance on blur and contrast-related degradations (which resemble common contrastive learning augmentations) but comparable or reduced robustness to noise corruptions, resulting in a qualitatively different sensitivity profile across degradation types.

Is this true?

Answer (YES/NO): NO